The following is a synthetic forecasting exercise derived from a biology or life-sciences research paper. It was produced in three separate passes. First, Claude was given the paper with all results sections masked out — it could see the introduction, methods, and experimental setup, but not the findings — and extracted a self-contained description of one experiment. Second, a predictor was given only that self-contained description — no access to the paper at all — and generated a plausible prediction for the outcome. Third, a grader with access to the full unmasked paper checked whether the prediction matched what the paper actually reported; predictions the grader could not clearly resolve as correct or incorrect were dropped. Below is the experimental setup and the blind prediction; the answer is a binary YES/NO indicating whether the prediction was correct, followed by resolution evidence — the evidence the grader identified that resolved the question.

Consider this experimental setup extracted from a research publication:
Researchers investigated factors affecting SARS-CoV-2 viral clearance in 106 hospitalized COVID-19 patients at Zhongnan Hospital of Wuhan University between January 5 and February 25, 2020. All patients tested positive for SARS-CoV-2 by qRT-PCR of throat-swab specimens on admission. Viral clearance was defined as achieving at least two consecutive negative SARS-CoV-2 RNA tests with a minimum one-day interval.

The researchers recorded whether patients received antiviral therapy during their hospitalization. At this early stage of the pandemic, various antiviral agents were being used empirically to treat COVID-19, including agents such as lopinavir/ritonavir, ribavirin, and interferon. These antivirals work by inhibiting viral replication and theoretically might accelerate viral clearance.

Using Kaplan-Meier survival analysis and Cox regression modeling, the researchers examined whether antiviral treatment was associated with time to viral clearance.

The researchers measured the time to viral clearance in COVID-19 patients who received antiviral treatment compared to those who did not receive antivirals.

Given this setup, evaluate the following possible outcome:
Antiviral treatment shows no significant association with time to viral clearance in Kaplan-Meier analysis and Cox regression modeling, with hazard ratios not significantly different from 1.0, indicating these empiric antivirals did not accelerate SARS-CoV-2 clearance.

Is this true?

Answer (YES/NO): YES